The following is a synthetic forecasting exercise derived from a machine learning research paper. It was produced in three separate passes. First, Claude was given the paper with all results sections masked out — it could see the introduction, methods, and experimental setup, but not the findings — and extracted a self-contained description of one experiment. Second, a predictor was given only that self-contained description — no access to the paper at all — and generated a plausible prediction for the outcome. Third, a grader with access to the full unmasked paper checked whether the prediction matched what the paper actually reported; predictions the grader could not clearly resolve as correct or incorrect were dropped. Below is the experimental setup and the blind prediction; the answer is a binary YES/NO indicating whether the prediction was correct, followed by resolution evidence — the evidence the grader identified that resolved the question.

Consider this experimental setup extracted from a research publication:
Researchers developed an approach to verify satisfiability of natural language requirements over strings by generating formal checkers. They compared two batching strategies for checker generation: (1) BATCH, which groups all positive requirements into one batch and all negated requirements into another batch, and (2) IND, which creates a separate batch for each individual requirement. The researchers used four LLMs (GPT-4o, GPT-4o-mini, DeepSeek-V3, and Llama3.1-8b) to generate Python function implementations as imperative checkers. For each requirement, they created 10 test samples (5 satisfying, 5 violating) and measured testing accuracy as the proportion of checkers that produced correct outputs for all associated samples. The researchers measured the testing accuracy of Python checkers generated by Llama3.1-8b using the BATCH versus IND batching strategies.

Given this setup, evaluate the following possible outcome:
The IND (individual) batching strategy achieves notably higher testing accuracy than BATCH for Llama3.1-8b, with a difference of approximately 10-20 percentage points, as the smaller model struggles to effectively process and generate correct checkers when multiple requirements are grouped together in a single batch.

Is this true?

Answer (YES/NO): NO